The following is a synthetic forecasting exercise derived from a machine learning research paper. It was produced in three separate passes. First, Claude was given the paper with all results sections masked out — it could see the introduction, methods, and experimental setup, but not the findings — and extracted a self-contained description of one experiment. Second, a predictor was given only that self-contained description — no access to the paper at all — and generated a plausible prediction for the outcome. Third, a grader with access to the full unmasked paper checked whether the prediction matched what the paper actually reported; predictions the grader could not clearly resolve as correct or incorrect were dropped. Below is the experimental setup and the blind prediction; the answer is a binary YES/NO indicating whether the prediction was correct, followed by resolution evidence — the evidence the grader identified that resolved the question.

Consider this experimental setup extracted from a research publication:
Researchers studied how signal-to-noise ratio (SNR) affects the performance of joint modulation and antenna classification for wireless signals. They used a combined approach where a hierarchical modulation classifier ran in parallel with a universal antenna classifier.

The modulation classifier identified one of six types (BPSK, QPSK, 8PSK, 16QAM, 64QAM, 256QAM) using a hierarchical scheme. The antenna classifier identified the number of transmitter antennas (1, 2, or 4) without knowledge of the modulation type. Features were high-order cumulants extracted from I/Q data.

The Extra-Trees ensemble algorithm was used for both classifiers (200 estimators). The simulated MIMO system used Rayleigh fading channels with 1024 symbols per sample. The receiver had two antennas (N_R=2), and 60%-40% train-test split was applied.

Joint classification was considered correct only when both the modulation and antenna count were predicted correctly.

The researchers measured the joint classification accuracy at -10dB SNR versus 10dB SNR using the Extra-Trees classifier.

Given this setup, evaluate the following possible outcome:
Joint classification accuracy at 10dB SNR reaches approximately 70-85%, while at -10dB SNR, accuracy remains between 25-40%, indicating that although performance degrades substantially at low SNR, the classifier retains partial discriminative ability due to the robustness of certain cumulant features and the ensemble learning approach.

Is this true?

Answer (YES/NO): NO